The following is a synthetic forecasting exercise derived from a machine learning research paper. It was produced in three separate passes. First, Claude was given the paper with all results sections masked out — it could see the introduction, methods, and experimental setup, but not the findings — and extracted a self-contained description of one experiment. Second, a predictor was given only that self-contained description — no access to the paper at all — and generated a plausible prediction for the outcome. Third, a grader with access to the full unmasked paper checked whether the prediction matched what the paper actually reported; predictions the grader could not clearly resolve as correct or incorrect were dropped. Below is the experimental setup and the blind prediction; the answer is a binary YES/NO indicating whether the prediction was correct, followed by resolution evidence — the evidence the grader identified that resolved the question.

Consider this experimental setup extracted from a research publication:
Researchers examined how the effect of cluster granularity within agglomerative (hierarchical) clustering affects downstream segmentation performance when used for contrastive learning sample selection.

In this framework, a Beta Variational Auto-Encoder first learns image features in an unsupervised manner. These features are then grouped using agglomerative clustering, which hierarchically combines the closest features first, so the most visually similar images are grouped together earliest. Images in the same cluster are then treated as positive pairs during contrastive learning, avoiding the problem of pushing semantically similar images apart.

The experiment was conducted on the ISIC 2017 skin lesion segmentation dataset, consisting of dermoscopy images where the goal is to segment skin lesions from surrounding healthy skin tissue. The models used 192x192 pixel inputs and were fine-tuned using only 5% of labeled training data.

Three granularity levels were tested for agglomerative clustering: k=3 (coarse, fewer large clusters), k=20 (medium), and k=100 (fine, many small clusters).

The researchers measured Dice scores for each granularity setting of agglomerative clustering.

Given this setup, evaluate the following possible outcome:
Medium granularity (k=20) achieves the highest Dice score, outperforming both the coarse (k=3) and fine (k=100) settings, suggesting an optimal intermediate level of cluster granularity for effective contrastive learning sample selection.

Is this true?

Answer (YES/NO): YES